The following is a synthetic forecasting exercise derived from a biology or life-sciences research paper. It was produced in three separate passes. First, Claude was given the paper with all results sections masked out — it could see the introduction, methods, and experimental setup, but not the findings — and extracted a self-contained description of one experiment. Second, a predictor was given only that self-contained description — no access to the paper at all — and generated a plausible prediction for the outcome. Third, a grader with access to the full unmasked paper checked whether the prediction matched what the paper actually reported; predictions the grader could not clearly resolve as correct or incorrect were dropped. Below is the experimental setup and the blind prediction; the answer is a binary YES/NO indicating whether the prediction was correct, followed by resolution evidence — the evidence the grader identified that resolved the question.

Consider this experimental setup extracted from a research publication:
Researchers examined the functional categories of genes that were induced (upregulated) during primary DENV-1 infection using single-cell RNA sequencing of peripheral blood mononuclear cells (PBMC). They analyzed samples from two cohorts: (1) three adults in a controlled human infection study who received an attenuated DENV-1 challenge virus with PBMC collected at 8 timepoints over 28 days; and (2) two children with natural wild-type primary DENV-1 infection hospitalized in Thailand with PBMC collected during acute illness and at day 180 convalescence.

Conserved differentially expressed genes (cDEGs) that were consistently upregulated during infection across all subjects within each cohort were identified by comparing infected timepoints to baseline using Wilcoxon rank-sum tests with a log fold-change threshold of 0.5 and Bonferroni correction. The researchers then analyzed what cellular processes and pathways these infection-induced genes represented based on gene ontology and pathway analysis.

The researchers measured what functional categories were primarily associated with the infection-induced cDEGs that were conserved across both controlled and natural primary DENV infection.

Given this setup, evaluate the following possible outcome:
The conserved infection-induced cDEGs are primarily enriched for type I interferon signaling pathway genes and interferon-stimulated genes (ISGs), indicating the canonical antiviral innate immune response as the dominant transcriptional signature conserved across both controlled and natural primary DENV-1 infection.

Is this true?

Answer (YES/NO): YES